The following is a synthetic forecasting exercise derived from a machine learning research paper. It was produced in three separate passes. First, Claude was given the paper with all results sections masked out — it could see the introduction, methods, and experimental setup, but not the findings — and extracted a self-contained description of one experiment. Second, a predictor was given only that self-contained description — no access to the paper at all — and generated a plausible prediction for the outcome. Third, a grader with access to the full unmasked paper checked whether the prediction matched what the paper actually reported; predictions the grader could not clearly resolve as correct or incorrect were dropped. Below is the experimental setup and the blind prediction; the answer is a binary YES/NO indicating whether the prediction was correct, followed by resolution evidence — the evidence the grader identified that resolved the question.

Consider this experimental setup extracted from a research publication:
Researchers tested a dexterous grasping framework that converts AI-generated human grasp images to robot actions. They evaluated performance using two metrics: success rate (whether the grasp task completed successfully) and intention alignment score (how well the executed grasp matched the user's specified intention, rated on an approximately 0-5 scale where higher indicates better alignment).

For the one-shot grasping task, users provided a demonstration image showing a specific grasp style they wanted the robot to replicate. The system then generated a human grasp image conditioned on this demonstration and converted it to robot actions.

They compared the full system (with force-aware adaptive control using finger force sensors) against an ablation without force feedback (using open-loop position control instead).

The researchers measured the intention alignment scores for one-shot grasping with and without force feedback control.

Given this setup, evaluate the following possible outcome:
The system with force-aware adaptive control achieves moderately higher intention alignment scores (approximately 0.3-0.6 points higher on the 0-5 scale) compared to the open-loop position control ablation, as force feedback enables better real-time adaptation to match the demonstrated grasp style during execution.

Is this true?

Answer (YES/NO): NO